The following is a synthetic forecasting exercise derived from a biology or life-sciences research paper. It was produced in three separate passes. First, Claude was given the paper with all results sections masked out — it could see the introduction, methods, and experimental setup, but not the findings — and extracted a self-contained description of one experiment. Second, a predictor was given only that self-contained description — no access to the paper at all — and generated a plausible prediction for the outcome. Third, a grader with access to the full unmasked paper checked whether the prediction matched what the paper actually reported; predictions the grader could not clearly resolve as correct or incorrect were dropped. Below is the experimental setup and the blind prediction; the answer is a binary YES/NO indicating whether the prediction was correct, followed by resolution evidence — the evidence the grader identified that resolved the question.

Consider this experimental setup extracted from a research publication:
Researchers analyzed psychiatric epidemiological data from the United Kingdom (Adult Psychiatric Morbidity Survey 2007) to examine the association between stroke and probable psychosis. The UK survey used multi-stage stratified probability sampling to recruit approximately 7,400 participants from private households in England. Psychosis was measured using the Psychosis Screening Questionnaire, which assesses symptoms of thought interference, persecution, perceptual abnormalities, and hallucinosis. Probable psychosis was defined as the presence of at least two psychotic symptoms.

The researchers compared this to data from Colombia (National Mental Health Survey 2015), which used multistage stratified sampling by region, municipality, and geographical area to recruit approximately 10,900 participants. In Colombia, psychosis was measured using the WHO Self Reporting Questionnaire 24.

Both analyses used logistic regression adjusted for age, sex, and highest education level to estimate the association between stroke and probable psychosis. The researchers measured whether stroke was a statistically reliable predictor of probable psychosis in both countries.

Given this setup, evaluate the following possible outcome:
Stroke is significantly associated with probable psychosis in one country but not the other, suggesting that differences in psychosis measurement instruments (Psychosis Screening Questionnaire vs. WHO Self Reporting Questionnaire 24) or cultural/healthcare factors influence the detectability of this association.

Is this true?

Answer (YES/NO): YES